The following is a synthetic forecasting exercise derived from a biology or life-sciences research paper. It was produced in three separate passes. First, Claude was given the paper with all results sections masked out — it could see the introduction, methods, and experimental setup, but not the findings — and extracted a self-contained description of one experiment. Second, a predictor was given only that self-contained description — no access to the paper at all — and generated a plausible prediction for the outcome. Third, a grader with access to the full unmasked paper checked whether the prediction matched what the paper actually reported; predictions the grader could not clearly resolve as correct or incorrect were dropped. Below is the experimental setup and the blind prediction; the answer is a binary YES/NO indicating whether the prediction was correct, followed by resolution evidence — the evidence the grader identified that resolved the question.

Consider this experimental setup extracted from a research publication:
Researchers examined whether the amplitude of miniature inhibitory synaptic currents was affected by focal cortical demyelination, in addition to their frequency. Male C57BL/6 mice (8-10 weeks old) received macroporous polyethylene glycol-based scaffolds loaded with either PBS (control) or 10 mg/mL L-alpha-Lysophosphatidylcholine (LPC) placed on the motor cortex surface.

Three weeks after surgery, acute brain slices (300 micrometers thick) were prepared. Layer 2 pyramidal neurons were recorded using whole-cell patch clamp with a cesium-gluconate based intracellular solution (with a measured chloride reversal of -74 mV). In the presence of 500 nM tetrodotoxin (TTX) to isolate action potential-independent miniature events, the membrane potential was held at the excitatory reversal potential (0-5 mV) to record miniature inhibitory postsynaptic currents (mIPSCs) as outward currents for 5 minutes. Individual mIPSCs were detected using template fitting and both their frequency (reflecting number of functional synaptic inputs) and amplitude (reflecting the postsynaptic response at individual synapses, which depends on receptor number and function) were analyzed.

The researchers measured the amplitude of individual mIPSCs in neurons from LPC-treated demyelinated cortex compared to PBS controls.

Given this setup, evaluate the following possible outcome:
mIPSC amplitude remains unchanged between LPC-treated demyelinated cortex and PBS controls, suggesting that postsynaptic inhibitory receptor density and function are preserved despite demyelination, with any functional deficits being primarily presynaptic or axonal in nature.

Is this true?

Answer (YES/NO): NO